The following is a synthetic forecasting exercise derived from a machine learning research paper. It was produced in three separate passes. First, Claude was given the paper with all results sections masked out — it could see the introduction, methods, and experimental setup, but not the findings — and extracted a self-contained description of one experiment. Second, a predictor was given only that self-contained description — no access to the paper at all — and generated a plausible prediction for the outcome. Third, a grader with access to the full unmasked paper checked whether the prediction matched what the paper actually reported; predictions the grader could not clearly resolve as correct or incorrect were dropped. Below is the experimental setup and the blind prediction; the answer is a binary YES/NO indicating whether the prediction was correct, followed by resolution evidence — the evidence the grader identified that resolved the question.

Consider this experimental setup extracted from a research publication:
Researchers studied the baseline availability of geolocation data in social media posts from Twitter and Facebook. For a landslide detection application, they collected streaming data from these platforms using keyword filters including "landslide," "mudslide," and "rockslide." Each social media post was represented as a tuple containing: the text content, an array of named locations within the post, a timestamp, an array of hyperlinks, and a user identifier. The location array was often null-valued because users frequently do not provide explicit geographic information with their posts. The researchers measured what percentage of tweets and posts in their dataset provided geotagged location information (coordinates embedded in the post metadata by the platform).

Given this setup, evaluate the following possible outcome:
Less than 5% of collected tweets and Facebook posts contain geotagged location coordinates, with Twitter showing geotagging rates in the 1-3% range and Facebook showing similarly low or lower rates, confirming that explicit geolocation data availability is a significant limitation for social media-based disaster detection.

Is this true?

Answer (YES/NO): NO